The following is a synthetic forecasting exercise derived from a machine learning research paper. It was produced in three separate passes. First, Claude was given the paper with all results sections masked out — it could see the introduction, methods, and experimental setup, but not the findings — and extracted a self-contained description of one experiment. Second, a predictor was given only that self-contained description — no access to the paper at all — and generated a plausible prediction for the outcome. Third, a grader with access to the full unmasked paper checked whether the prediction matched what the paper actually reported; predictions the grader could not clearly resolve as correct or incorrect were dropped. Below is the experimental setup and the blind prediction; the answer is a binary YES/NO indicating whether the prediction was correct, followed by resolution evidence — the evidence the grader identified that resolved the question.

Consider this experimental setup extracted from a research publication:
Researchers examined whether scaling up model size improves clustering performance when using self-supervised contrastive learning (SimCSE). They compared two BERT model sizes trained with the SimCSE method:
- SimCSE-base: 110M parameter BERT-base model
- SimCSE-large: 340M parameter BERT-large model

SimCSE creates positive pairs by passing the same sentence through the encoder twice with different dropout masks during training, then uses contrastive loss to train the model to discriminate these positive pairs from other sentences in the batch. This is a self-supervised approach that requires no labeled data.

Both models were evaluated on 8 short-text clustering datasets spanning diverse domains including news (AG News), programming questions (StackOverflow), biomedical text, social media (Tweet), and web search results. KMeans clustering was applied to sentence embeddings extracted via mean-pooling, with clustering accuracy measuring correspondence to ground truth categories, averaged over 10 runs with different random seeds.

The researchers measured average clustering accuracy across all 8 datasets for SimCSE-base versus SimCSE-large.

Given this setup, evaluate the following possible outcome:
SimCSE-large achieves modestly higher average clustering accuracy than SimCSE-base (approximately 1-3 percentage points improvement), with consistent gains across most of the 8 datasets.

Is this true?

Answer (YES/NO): NO